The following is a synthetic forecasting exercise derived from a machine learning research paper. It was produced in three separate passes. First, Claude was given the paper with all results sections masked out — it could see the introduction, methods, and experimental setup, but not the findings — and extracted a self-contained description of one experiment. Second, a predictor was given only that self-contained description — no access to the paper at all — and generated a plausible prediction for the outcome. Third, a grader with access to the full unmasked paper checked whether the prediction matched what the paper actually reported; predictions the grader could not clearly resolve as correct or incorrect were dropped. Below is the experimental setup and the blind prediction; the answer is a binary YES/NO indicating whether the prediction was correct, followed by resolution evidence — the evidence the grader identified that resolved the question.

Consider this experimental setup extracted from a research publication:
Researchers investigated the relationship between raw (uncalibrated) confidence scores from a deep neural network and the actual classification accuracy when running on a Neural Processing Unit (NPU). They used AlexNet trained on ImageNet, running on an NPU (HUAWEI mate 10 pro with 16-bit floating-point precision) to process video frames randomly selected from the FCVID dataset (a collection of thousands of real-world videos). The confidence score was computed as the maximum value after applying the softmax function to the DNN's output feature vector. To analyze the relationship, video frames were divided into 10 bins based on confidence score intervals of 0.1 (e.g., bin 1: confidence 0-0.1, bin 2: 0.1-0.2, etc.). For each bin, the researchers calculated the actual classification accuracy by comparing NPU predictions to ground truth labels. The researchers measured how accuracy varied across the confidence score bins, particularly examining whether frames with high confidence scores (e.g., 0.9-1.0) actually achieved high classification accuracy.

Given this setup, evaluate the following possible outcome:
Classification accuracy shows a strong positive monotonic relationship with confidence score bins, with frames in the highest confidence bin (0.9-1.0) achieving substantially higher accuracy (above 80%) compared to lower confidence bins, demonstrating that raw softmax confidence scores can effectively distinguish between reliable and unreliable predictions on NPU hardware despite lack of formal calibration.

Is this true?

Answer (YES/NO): NO